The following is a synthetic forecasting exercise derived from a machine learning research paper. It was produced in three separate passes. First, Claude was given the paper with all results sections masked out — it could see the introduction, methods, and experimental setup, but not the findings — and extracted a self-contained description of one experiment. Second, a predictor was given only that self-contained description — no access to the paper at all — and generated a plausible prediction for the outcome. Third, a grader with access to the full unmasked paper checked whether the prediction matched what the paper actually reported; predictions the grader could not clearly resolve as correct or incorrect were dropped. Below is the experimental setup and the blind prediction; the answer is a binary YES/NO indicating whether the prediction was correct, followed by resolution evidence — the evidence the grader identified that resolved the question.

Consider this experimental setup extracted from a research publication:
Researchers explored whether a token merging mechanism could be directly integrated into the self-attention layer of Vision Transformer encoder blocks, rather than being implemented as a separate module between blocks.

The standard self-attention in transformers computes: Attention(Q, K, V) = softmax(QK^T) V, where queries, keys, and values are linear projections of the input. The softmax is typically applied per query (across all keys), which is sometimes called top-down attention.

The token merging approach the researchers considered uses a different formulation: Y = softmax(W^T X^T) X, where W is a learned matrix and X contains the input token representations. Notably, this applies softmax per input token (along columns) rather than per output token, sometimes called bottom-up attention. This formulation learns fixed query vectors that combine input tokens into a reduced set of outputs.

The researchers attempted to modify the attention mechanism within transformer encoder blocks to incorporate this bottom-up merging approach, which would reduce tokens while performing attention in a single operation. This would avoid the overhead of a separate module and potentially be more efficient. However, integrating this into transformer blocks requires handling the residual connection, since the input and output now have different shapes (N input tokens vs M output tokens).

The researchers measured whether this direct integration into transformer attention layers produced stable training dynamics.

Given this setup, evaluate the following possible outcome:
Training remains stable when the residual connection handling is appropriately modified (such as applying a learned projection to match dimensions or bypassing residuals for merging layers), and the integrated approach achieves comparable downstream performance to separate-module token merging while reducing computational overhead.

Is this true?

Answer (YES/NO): NO